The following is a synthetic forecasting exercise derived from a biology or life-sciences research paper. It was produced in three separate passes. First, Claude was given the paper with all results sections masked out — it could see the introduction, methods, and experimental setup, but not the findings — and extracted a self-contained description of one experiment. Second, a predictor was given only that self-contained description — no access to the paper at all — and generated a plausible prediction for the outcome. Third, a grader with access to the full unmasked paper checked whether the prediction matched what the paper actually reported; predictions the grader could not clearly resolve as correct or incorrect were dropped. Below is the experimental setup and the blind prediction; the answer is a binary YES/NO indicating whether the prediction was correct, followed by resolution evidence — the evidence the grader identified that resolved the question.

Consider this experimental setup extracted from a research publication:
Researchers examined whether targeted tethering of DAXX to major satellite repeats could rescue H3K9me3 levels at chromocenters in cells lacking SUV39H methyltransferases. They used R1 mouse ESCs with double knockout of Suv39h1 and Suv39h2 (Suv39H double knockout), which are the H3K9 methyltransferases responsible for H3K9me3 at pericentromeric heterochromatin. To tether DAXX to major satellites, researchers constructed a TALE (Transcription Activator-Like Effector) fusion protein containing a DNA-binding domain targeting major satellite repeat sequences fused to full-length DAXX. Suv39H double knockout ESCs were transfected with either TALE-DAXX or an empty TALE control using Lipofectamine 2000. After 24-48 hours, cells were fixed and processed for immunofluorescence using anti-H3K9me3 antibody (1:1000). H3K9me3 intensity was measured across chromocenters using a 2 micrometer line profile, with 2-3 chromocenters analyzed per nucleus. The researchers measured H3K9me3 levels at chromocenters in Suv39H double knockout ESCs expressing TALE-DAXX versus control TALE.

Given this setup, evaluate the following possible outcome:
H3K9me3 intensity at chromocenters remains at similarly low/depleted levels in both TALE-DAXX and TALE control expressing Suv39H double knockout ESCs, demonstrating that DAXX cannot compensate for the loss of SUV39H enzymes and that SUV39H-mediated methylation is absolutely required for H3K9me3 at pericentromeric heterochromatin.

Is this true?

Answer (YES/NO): NO